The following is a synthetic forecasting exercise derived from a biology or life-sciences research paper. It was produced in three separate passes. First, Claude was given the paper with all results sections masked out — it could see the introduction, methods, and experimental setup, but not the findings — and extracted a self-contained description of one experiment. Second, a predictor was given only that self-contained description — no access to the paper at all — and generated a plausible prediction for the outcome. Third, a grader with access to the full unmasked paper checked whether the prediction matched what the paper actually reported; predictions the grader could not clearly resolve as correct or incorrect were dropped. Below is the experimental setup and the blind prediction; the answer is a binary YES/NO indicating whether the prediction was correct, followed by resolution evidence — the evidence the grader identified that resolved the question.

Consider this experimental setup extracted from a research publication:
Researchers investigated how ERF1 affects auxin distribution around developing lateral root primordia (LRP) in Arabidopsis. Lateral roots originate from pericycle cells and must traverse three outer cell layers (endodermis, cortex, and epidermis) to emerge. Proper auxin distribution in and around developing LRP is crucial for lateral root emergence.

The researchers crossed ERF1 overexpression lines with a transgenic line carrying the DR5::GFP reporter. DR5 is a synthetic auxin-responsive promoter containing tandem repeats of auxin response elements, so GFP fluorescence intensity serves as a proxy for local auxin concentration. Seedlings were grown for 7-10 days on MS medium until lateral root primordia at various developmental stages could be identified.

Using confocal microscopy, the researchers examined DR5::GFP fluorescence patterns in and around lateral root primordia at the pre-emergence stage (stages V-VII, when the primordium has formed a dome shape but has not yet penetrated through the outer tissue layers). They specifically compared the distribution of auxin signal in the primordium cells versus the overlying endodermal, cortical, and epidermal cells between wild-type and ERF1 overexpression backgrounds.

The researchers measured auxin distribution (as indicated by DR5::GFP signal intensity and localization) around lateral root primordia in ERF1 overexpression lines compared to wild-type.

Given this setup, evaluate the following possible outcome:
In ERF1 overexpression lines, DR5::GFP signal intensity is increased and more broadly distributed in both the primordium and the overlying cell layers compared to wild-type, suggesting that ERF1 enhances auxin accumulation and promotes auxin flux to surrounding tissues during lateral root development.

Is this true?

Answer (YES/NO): YES